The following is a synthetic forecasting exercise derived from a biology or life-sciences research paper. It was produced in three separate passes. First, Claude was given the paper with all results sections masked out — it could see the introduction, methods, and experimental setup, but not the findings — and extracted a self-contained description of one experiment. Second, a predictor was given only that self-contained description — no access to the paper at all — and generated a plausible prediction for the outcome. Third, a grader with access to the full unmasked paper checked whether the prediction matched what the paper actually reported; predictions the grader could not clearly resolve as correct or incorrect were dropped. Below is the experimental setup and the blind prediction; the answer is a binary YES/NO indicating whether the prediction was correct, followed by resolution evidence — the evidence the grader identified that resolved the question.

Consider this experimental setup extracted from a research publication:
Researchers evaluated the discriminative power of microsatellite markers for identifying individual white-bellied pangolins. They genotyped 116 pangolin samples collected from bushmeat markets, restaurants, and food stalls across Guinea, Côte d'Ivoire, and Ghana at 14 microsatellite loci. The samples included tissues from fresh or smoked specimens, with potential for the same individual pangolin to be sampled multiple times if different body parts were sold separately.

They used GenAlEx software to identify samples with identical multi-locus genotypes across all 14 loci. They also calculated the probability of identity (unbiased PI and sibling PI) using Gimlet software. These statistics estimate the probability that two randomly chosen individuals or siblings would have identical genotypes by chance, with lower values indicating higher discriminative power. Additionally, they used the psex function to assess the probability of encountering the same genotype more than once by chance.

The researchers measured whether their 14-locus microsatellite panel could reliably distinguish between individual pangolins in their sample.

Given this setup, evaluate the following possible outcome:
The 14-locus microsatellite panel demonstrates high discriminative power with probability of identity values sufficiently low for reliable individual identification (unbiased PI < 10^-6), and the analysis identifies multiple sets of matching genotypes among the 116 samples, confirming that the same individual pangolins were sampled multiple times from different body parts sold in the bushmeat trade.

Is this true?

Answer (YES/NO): YES